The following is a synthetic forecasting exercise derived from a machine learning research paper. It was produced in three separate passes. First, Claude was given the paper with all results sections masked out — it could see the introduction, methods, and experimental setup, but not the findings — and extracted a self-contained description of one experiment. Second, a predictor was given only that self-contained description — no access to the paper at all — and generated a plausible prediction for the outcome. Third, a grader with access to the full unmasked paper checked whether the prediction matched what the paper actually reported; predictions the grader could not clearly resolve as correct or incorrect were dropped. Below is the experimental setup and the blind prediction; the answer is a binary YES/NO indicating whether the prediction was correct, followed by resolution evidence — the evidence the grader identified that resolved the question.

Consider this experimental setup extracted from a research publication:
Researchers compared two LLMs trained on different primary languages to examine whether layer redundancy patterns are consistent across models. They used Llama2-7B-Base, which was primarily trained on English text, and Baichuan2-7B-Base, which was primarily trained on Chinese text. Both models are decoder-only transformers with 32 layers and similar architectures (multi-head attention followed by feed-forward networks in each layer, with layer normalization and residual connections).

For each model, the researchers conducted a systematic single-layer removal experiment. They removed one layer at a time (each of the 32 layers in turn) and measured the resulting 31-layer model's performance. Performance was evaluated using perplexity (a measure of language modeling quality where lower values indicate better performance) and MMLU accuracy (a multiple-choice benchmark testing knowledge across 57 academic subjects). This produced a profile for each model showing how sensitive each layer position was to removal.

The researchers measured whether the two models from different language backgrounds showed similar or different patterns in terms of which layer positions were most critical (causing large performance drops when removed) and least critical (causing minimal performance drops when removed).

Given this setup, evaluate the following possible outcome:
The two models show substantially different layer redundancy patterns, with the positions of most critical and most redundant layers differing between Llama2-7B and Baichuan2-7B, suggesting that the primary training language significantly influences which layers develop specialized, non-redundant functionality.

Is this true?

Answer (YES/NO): NO